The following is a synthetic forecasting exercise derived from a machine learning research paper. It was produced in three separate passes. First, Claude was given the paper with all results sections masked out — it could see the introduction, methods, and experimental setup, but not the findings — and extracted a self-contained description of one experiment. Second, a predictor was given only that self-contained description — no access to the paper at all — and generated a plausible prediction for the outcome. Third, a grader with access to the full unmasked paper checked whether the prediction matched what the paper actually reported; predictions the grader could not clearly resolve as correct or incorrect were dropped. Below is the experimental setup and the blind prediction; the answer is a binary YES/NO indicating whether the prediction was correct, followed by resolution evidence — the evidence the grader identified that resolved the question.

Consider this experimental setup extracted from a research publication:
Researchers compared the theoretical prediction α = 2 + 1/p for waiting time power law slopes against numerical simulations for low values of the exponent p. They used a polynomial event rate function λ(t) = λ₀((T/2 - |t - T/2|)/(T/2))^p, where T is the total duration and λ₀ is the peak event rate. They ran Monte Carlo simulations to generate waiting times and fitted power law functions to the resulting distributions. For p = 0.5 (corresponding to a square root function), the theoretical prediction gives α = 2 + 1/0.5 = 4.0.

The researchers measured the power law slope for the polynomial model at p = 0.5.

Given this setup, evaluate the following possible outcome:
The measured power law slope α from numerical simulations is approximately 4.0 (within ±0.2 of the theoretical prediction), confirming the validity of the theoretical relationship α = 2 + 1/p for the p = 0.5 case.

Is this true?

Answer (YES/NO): NO